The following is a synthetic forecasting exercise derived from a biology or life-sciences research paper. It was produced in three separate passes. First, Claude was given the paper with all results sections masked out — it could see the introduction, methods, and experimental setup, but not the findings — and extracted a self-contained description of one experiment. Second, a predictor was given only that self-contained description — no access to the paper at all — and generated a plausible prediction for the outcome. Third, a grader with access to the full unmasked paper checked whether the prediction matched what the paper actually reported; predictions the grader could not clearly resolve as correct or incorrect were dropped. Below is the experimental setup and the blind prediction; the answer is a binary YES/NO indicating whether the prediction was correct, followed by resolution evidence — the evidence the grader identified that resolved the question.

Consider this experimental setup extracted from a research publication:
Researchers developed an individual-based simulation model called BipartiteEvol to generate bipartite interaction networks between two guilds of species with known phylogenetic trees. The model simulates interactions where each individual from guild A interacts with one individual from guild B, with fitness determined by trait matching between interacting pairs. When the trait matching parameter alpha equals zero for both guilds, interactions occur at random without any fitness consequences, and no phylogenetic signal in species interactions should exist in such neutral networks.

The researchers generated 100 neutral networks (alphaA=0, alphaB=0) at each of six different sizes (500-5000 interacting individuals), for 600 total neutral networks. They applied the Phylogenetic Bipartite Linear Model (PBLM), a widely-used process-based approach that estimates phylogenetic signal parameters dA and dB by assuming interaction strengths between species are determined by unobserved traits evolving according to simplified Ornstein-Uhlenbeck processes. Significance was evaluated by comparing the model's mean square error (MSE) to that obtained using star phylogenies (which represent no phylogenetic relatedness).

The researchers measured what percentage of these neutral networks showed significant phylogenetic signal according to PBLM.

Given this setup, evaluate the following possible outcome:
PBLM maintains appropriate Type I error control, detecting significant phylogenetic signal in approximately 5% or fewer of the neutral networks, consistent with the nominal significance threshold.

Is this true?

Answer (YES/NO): NO